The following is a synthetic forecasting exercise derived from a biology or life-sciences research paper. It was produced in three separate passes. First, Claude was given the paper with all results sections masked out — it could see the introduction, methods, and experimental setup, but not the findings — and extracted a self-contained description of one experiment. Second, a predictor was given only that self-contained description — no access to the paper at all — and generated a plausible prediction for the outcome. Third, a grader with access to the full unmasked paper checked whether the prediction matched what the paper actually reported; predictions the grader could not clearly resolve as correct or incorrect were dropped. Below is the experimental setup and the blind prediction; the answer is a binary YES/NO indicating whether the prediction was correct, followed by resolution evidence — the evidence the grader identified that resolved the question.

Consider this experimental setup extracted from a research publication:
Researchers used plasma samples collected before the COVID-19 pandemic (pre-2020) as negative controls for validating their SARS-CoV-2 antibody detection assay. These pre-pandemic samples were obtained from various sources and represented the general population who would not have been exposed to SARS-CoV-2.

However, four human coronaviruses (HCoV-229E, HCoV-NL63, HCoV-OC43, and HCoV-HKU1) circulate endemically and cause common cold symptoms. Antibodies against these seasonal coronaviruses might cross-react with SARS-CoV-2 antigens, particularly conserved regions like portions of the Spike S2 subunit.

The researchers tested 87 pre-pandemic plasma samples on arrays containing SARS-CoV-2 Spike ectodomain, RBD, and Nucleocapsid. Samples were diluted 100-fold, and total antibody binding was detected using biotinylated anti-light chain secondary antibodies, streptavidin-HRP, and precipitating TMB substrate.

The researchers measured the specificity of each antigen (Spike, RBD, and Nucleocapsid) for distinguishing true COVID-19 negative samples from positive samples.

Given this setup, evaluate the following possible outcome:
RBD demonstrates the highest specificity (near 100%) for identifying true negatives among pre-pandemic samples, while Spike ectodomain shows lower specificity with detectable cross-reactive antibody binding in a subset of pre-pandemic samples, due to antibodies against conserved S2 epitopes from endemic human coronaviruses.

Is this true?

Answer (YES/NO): NO